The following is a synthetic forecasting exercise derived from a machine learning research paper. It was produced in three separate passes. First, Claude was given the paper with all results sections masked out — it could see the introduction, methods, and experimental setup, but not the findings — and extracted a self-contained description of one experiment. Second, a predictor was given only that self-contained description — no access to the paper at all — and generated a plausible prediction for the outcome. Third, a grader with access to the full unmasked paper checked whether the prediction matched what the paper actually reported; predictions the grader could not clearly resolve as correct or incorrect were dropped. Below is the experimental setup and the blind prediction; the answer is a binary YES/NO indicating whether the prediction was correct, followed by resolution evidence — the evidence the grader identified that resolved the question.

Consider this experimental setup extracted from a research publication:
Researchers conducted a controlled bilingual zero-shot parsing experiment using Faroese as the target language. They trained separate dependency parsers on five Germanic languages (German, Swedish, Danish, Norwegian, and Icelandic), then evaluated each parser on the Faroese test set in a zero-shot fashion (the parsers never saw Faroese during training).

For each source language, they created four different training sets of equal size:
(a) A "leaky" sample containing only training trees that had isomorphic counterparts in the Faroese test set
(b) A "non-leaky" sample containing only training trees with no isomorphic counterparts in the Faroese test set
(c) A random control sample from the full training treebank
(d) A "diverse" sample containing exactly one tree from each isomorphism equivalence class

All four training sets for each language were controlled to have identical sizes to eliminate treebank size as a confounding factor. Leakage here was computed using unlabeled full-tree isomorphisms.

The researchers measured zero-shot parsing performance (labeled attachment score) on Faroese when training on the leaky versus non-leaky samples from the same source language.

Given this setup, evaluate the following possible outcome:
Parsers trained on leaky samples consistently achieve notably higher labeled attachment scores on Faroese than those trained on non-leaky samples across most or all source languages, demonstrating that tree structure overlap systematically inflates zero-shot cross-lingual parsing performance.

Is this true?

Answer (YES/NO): NO